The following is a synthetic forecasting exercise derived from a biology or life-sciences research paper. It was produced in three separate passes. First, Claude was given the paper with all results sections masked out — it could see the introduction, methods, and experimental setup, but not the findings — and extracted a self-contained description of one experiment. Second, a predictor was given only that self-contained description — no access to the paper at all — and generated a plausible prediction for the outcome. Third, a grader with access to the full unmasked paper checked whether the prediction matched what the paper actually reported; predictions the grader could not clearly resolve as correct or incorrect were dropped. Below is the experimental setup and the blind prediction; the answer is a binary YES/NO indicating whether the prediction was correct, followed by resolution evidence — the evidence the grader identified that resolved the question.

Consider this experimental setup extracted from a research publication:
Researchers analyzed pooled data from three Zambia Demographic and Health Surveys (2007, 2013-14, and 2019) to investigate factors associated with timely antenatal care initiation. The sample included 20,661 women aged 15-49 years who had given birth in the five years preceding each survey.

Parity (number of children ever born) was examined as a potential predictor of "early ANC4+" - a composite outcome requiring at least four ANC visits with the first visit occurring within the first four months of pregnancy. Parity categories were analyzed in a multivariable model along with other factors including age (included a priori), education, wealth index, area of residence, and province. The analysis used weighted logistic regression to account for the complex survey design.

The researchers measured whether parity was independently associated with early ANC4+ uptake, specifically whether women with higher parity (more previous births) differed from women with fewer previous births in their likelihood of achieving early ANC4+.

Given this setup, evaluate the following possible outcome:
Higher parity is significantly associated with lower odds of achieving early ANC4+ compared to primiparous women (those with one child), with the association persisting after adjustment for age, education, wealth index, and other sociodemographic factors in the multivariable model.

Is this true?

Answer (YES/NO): YES